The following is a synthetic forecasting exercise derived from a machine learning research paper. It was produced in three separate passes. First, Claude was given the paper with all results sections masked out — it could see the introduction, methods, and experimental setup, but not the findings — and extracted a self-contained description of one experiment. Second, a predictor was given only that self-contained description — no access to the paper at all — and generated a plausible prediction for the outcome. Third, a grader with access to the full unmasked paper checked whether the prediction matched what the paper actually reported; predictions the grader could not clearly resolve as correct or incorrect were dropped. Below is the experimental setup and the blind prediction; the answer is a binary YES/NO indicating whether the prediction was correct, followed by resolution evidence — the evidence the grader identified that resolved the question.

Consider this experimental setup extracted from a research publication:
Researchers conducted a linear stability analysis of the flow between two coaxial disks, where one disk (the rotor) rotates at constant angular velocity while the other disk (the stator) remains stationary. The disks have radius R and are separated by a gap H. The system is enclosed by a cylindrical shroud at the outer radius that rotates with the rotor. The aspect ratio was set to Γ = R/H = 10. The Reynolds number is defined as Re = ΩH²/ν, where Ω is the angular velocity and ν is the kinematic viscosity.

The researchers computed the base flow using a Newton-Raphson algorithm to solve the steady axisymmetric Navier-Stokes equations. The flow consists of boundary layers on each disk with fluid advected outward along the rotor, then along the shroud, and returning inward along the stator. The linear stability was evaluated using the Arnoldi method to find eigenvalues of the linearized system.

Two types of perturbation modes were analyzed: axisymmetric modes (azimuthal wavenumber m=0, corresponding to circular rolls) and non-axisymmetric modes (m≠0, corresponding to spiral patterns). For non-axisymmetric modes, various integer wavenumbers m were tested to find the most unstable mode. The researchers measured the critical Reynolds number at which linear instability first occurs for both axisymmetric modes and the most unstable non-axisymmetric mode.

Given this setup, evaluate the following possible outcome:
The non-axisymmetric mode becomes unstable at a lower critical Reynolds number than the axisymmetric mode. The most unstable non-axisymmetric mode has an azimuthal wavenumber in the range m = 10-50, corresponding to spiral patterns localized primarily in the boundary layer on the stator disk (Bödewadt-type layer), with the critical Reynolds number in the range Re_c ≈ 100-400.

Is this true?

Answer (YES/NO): NO